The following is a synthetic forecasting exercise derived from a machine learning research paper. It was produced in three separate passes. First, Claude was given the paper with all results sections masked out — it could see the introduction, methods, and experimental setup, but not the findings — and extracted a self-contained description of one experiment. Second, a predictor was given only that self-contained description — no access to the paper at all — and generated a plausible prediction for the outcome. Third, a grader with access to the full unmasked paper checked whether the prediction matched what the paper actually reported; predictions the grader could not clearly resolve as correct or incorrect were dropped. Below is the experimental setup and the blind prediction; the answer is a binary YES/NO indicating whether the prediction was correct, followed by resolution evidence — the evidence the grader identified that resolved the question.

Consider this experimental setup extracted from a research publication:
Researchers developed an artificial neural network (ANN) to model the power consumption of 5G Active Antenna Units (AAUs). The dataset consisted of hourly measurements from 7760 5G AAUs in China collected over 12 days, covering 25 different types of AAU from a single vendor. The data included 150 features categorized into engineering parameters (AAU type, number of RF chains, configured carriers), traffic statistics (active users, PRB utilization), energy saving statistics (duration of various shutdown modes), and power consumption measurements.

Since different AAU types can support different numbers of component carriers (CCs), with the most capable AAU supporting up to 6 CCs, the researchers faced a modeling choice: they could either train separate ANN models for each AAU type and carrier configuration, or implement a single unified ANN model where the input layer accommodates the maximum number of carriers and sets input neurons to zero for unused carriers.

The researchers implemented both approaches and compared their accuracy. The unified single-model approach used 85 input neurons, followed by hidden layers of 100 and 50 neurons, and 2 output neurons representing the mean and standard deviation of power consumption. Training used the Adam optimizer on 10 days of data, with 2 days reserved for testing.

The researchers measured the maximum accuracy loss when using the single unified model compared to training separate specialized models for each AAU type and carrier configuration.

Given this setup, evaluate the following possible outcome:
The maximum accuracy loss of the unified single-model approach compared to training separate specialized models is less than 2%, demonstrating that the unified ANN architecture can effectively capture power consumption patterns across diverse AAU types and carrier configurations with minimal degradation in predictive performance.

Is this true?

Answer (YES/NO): YES